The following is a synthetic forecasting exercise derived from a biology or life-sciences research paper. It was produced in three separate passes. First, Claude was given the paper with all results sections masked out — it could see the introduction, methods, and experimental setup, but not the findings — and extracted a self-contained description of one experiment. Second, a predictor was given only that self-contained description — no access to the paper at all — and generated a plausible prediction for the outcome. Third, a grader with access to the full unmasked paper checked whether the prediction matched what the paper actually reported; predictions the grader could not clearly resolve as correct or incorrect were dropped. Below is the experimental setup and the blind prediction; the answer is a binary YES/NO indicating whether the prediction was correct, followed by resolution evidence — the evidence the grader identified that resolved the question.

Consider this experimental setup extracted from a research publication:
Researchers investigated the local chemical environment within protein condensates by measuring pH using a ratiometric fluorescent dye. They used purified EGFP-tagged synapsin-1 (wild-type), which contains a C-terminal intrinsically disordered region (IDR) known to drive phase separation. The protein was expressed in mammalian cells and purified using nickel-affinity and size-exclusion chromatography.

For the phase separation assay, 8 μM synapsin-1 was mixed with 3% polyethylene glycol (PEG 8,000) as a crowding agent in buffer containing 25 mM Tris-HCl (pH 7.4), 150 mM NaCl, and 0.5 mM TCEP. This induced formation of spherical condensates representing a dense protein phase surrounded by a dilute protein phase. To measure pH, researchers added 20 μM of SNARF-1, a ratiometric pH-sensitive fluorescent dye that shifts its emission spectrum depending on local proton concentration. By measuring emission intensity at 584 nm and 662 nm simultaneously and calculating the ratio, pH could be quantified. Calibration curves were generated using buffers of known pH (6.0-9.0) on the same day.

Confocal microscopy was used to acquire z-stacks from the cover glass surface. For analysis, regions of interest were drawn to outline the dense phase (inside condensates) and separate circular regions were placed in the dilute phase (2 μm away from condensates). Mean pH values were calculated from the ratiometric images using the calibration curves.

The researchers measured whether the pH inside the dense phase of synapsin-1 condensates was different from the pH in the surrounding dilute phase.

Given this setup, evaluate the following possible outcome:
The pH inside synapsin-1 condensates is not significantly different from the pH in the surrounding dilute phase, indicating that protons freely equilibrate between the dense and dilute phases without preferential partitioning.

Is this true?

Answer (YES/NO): NO